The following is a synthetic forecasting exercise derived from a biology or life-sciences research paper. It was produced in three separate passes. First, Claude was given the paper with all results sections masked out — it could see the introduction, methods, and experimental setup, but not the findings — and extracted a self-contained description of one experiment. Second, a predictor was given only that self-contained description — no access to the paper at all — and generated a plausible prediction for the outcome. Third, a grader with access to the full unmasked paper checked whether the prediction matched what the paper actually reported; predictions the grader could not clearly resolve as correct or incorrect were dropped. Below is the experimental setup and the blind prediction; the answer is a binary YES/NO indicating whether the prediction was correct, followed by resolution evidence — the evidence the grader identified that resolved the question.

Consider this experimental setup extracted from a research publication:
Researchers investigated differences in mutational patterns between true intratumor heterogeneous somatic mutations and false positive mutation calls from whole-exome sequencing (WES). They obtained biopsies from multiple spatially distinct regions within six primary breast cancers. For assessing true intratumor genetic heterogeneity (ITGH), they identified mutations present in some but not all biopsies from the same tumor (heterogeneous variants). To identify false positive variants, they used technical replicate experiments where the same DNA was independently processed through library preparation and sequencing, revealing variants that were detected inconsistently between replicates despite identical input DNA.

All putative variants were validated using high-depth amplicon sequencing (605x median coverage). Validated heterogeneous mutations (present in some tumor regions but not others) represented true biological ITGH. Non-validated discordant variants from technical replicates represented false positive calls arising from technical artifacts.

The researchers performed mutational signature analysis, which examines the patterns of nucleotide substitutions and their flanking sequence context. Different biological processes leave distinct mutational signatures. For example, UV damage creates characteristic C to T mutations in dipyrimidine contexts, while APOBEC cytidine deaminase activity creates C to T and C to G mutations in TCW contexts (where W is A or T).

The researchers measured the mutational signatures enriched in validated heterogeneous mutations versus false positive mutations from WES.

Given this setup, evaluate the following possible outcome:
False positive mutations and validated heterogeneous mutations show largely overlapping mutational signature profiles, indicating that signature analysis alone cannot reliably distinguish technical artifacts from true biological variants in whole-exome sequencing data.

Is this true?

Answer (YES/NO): NO